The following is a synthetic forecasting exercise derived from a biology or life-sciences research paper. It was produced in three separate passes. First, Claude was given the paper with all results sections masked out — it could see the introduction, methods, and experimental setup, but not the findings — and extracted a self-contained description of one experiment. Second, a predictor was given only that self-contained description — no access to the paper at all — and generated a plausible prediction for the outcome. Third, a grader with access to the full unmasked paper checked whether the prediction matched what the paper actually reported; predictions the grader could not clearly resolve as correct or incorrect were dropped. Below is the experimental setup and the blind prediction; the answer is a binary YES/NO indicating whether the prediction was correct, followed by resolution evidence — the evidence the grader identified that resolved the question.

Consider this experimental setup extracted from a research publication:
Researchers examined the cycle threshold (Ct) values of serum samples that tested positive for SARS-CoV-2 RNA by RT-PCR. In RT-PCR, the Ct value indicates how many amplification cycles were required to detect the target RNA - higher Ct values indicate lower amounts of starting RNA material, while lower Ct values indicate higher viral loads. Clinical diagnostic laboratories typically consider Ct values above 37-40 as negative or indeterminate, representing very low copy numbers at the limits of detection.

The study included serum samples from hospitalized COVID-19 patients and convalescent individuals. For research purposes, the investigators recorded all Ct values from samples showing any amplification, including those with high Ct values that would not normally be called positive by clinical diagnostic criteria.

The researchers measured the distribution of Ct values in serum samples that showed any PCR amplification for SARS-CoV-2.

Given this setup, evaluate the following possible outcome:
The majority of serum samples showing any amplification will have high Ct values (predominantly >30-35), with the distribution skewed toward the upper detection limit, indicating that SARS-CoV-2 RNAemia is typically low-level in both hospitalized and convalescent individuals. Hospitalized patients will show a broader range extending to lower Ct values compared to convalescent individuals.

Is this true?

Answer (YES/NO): NO